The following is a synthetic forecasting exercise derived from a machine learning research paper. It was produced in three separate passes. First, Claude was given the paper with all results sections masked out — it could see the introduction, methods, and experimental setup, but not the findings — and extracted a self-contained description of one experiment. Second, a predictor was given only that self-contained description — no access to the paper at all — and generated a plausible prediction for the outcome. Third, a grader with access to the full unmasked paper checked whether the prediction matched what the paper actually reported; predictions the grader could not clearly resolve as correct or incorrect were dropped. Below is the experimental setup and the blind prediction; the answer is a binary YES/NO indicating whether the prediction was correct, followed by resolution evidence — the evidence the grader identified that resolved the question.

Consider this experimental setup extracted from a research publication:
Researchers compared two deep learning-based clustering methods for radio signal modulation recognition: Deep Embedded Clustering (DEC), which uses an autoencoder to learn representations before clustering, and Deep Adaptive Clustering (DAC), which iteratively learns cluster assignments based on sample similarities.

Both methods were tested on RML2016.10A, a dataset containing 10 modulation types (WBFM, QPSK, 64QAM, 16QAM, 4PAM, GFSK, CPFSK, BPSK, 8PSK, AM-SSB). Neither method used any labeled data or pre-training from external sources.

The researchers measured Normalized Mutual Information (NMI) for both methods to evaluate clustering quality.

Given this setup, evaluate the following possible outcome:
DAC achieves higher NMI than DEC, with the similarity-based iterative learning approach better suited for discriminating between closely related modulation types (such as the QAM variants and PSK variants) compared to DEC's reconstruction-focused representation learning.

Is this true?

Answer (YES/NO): YES